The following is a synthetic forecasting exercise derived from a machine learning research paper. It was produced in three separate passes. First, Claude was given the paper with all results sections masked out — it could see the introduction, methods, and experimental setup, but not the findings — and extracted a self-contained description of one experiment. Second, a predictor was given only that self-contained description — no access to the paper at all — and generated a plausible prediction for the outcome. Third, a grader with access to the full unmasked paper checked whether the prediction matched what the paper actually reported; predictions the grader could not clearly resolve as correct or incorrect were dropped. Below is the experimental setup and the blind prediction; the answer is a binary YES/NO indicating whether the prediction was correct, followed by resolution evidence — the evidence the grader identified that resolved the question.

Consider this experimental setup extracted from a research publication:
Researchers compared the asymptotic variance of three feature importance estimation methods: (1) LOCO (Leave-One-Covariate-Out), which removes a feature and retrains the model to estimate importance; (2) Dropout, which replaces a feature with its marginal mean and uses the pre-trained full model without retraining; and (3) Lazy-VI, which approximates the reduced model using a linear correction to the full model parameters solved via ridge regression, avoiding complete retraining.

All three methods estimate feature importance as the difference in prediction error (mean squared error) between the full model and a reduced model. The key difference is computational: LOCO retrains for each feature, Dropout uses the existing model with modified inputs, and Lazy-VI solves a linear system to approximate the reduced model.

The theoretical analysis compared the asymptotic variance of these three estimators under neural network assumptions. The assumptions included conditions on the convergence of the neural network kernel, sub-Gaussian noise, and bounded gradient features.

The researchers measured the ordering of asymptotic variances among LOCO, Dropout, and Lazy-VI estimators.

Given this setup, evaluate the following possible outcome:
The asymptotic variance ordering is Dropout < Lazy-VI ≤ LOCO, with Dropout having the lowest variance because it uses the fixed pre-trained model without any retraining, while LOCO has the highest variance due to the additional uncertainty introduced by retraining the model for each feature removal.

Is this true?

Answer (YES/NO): NO